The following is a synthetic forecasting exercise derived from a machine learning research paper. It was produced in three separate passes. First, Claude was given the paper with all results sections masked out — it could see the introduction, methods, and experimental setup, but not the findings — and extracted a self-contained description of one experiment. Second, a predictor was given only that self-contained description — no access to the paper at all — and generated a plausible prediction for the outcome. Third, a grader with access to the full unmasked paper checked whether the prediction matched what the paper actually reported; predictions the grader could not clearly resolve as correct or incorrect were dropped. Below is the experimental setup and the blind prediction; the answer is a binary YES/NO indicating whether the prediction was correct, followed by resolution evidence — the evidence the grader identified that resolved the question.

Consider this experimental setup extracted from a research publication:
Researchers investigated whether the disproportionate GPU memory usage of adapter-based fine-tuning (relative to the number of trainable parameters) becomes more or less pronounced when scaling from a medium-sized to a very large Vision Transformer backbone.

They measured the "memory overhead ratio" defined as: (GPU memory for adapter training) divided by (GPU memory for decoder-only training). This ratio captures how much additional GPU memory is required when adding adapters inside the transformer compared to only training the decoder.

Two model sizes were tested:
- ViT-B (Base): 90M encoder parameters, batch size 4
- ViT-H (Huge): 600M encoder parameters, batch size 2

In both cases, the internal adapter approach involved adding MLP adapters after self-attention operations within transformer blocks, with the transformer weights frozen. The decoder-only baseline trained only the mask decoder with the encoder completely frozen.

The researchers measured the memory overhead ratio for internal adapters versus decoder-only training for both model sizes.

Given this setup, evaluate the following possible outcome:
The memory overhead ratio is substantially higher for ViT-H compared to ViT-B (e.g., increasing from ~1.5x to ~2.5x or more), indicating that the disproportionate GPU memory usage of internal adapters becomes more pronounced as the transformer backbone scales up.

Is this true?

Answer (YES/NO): NO